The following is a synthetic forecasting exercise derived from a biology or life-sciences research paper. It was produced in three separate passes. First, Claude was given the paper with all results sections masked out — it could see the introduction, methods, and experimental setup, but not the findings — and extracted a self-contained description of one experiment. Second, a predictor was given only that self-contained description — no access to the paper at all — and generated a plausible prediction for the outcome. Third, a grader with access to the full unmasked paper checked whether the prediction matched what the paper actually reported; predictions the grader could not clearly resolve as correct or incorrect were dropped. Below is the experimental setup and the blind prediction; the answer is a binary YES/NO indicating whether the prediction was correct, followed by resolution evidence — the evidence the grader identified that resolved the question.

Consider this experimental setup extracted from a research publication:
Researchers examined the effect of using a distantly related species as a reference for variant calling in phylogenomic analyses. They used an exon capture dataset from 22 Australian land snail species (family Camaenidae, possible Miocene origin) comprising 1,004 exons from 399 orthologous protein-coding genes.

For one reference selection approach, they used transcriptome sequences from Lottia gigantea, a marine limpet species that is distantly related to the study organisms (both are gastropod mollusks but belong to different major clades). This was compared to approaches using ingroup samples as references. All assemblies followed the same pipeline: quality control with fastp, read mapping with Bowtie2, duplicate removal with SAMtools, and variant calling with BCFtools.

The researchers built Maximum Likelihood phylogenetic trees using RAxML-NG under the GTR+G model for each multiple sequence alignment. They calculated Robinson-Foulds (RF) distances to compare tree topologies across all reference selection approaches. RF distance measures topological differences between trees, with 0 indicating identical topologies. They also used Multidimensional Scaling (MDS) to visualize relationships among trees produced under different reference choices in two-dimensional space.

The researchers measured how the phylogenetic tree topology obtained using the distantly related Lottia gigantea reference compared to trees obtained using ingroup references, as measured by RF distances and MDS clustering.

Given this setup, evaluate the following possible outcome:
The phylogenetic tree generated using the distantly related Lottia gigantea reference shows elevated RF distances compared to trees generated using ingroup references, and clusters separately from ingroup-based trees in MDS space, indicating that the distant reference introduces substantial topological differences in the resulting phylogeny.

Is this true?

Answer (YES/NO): YES